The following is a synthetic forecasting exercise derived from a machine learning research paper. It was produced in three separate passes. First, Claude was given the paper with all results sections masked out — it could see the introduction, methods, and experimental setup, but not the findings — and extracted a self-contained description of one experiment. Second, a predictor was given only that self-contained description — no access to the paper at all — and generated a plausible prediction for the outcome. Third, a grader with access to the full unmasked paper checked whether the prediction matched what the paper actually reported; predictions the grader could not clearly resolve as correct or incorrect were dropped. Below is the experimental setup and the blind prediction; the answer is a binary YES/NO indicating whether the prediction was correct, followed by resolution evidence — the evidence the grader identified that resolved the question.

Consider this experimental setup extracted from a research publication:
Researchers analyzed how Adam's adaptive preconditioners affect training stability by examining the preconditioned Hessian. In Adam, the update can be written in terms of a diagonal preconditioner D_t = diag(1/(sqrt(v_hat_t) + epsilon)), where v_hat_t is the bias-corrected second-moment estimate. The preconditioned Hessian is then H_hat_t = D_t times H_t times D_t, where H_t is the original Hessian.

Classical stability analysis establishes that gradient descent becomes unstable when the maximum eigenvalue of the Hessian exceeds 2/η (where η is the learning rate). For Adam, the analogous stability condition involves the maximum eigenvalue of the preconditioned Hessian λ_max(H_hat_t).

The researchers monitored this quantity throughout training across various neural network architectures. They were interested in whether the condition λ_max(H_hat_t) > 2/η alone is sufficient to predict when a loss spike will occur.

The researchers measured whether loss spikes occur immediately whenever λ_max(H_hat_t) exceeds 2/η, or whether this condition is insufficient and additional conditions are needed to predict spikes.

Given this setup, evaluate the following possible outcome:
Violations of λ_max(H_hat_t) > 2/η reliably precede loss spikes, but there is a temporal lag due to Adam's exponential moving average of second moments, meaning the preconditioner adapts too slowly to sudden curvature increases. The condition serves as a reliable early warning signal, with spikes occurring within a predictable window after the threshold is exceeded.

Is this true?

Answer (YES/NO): NO